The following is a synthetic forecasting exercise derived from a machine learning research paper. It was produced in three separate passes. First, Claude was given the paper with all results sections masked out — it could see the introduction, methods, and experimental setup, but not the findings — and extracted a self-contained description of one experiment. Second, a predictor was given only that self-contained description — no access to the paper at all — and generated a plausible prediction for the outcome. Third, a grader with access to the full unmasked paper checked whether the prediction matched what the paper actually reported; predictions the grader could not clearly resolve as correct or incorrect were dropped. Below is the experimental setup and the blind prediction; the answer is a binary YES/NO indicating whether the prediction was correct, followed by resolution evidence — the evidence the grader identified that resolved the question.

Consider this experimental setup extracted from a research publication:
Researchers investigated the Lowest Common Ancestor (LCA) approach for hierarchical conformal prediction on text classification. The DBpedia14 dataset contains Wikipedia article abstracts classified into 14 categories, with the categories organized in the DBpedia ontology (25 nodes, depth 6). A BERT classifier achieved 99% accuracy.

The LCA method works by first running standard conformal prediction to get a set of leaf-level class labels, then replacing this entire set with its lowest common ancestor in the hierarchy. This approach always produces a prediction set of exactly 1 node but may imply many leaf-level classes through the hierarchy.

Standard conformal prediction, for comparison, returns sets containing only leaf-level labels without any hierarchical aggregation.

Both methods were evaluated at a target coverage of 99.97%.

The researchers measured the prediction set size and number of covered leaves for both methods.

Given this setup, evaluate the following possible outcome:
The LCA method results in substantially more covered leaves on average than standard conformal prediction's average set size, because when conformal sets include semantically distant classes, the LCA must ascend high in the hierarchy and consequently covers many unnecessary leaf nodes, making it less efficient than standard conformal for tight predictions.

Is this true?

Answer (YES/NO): YES